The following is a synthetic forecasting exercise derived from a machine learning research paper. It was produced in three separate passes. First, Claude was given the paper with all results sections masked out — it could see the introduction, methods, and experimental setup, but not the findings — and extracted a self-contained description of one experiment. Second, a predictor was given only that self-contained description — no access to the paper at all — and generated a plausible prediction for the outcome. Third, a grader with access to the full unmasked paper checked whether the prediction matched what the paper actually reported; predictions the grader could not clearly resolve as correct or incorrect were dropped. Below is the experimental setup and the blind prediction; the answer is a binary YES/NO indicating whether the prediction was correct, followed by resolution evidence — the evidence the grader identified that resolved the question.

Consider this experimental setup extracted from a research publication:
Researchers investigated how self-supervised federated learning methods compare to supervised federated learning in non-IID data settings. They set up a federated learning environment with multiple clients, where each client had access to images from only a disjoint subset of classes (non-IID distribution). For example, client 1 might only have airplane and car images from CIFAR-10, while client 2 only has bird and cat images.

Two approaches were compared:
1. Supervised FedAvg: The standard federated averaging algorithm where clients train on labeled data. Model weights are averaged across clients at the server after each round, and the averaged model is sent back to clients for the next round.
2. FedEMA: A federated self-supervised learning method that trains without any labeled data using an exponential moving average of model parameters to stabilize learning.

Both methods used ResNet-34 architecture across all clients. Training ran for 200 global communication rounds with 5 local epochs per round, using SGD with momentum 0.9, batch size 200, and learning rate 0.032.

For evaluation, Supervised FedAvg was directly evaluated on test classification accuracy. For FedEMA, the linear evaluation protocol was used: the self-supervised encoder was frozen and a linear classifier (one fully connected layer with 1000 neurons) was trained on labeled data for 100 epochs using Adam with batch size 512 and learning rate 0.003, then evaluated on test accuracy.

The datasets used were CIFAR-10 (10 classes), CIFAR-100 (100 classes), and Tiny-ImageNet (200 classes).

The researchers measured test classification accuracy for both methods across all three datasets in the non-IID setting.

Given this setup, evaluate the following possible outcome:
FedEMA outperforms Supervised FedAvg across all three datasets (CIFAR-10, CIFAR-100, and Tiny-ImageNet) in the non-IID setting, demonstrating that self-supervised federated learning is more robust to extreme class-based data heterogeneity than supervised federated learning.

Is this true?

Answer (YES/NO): YES